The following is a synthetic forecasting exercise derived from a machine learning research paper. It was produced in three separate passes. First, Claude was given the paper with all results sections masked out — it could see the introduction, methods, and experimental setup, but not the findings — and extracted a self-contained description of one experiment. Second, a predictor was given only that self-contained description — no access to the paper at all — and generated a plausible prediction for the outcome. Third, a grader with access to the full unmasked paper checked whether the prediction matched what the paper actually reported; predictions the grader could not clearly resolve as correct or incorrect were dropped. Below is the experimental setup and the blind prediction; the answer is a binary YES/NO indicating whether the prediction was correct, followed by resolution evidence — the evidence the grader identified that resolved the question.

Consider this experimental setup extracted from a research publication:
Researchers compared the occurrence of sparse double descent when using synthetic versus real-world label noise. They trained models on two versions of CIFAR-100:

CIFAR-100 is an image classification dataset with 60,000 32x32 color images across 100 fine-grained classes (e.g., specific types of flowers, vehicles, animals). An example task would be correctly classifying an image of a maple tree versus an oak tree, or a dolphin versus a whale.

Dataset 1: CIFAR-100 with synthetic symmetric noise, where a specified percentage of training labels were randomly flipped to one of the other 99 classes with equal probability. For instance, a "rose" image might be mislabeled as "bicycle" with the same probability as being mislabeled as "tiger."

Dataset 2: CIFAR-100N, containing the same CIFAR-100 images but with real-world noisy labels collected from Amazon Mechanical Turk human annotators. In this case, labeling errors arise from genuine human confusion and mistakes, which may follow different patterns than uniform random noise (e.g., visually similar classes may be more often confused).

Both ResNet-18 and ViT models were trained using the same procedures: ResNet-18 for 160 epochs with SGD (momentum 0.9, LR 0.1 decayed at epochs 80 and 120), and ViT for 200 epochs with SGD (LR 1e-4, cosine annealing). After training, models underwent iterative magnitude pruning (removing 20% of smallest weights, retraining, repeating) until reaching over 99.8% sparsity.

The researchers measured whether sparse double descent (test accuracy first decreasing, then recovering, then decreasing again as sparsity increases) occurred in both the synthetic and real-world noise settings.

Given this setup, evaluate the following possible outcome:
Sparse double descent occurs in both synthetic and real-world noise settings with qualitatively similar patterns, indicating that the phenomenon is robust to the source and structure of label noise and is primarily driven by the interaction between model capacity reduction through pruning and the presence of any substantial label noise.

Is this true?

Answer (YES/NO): YES